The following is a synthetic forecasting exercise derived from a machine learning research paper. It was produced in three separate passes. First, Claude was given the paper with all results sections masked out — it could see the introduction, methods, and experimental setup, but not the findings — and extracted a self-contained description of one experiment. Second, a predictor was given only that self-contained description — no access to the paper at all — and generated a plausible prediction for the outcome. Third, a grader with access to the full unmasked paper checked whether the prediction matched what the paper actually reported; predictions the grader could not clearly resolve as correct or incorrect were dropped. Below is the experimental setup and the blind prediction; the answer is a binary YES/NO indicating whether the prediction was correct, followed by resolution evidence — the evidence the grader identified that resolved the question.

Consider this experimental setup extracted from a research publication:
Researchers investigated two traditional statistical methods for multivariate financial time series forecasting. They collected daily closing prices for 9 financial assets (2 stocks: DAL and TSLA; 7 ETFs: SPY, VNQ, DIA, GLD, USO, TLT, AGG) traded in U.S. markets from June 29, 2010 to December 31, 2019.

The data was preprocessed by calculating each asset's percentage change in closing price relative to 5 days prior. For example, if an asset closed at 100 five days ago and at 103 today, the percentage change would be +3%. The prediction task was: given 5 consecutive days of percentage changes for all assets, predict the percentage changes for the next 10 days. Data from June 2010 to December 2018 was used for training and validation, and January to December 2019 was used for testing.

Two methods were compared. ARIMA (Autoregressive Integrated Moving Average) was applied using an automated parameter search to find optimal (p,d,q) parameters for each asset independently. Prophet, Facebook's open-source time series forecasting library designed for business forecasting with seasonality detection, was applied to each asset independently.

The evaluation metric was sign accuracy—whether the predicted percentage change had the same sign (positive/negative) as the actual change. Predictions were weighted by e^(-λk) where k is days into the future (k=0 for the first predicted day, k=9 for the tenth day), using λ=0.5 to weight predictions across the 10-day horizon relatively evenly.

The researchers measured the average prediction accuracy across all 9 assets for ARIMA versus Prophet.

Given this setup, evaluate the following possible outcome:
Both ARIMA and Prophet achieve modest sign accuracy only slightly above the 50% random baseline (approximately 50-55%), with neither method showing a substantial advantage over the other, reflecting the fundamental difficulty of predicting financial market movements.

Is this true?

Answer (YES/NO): NO